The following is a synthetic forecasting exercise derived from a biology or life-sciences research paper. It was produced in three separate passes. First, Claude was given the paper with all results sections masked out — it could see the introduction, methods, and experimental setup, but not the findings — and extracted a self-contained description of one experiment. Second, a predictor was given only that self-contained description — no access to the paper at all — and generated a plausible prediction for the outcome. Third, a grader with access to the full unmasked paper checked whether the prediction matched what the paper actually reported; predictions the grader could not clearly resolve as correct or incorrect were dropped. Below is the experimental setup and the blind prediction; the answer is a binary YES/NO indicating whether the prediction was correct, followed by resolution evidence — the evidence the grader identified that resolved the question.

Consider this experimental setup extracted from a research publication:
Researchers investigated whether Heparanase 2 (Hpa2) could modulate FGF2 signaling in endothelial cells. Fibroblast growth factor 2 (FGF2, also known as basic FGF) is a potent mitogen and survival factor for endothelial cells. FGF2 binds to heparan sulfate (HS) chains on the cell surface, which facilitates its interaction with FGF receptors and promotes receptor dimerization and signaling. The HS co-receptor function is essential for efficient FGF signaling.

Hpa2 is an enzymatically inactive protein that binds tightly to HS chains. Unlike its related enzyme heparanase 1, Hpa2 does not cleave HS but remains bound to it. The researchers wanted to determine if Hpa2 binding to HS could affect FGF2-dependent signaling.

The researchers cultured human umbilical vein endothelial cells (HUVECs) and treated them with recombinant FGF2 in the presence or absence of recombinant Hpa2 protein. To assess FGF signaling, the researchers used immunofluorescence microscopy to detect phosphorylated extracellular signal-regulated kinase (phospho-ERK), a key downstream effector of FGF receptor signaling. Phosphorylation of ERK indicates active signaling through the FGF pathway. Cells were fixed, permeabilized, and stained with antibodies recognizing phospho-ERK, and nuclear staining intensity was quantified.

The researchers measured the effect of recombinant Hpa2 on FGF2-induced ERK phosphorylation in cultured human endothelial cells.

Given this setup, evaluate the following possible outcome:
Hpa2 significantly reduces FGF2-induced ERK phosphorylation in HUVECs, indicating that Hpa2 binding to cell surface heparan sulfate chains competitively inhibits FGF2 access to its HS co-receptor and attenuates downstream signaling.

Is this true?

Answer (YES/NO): YES